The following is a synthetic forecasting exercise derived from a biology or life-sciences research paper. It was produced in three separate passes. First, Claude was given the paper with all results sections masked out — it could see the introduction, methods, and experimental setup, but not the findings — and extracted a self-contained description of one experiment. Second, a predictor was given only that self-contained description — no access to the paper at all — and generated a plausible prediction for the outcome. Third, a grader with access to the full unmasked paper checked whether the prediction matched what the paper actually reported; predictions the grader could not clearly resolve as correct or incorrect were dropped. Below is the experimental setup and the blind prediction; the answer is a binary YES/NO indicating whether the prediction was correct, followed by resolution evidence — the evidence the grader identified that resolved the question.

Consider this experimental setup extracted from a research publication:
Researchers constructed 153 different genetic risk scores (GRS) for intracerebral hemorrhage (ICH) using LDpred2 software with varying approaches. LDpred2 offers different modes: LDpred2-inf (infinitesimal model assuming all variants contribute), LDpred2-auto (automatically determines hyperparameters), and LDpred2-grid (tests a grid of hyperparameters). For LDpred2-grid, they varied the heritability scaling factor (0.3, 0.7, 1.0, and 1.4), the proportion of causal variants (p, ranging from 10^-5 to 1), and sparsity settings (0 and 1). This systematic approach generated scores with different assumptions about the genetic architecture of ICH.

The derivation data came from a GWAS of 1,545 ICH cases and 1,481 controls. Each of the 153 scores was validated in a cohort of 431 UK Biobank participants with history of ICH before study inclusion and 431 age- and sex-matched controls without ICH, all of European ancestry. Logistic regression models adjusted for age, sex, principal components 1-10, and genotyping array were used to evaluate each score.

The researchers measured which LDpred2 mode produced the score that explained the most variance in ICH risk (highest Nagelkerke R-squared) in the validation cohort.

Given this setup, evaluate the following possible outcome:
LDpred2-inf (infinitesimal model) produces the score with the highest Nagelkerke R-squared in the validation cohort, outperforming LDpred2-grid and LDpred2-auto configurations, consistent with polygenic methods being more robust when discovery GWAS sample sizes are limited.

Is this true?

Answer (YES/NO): NO